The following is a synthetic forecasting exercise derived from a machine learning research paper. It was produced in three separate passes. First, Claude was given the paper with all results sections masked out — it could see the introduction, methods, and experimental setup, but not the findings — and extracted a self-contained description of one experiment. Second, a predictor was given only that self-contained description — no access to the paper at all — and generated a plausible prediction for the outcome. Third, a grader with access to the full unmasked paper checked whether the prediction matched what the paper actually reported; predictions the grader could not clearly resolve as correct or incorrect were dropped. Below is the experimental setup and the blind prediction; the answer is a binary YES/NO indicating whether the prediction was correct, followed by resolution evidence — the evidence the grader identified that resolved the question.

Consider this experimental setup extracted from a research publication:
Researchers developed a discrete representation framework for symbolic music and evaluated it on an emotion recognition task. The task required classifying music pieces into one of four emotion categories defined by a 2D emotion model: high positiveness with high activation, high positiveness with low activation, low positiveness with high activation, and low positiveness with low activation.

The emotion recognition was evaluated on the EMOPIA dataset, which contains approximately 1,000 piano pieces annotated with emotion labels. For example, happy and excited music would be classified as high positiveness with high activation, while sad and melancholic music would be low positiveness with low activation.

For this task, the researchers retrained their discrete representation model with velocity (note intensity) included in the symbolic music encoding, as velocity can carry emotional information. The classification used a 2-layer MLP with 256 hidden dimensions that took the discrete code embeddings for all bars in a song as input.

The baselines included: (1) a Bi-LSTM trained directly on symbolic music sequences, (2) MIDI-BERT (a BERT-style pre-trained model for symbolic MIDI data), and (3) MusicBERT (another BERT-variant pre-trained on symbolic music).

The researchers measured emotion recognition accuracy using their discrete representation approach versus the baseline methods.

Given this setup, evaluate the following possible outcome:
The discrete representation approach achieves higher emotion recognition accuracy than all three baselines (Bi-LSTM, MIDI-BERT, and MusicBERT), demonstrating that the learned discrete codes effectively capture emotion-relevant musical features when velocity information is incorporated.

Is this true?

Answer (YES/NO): YES